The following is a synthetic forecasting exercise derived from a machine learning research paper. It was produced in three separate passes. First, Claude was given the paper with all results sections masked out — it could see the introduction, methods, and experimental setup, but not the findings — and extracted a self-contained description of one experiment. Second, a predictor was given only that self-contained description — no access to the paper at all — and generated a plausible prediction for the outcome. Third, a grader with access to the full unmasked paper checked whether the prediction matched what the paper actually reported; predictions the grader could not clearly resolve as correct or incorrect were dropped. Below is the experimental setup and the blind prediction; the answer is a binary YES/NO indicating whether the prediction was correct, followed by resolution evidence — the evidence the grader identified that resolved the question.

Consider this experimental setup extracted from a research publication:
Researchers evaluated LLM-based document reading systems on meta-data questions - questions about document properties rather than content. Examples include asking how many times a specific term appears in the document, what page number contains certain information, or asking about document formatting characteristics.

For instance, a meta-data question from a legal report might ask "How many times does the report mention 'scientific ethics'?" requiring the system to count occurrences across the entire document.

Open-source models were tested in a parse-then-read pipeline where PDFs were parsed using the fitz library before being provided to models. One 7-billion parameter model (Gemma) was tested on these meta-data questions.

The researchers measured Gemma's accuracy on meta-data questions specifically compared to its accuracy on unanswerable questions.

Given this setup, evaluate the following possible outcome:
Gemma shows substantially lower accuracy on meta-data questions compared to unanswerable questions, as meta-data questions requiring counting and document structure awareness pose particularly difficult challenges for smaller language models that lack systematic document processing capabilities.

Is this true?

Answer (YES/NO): YES